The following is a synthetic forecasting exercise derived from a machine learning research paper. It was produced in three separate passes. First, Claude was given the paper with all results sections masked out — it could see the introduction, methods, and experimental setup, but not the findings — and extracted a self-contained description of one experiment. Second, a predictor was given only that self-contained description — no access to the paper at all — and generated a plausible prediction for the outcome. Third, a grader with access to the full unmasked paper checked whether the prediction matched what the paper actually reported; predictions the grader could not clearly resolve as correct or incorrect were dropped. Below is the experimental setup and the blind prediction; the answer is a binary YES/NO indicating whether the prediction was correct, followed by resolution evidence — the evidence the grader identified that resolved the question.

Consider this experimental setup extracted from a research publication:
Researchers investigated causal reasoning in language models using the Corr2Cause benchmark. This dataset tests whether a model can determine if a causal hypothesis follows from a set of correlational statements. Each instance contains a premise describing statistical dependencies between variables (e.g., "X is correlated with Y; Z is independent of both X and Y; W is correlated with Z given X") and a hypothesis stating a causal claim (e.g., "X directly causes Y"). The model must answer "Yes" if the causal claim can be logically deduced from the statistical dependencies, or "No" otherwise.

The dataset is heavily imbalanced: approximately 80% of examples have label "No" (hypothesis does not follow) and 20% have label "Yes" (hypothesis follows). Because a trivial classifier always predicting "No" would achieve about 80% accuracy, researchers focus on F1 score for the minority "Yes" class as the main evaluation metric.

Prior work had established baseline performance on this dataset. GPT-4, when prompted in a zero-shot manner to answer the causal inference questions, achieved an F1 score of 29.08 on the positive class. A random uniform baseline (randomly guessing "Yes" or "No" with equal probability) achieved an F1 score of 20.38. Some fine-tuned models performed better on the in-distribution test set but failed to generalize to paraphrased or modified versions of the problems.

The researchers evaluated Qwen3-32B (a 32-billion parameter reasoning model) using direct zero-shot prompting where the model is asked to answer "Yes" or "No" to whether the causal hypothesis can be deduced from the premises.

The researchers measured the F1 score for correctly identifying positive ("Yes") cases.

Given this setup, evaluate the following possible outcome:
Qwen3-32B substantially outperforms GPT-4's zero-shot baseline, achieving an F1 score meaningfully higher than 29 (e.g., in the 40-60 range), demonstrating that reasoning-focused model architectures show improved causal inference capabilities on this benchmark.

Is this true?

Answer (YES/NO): NO